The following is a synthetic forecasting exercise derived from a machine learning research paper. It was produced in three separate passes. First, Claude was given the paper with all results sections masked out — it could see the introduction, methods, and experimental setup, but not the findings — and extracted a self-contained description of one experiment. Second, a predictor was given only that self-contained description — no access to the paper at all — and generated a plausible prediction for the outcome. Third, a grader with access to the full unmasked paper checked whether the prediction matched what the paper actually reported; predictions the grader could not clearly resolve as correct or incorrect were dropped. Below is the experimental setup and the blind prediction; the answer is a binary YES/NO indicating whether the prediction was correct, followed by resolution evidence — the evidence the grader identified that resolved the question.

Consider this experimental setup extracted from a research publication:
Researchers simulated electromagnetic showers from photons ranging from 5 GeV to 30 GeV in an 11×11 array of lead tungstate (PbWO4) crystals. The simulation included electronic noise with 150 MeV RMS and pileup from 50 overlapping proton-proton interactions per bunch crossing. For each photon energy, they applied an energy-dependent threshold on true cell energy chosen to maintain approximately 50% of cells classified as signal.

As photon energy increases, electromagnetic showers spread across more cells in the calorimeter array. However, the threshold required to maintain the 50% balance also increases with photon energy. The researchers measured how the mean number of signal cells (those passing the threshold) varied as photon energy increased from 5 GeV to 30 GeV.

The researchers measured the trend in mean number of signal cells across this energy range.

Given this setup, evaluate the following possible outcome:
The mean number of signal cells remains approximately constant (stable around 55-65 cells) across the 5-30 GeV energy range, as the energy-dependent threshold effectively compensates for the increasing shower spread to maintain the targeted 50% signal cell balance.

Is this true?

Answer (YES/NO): NO